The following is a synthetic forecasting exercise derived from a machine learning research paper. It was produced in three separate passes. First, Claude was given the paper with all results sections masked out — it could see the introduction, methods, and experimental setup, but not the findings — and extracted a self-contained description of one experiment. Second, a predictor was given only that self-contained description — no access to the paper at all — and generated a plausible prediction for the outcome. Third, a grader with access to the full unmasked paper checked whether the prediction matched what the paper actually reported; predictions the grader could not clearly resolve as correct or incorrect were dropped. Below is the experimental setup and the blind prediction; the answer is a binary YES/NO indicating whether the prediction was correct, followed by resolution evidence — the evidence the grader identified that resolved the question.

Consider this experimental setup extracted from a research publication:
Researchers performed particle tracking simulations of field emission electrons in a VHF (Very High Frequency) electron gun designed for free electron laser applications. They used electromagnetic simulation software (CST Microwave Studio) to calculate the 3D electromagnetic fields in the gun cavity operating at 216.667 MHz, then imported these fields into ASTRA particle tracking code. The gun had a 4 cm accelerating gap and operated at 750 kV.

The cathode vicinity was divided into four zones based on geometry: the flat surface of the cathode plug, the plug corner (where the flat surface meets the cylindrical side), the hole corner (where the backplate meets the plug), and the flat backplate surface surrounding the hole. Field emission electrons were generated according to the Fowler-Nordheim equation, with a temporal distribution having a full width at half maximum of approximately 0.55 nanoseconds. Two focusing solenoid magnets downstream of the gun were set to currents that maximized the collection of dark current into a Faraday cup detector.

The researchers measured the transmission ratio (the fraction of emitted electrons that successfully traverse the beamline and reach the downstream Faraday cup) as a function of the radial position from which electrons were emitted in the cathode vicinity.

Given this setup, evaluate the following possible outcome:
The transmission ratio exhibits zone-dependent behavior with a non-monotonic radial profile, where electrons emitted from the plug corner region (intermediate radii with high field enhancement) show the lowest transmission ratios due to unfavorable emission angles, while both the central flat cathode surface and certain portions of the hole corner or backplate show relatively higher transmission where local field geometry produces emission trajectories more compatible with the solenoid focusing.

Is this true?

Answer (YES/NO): NO